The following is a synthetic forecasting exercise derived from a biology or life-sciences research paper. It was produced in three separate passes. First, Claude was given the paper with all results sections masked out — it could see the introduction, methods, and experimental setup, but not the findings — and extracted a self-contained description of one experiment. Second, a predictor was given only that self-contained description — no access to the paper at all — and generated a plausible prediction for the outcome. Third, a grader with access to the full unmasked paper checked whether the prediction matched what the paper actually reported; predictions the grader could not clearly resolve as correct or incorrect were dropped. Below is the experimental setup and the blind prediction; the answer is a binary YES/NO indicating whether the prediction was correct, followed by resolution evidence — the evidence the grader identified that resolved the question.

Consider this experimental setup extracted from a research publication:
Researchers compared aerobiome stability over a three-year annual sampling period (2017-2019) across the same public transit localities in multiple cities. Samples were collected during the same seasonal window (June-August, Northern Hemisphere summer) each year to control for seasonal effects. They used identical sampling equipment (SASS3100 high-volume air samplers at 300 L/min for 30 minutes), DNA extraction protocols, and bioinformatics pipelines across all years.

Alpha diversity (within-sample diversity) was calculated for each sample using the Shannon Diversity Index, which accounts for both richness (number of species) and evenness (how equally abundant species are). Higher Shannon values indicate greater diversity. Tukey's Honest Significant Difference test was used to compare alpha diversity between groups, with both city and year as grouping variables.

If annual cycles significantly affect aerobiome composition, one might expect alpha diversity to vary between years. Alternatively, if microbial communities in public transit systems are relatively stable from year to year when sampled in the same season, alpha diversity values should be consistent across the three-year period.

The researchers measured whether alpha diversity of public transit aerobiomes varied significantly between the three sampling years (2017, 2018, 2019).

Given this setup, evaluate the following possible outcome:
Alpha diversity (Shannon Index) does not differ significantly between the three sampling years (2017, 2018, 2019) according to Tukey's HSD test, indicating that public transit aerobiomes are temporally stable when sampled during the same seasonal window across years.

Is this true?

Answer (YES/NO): YES